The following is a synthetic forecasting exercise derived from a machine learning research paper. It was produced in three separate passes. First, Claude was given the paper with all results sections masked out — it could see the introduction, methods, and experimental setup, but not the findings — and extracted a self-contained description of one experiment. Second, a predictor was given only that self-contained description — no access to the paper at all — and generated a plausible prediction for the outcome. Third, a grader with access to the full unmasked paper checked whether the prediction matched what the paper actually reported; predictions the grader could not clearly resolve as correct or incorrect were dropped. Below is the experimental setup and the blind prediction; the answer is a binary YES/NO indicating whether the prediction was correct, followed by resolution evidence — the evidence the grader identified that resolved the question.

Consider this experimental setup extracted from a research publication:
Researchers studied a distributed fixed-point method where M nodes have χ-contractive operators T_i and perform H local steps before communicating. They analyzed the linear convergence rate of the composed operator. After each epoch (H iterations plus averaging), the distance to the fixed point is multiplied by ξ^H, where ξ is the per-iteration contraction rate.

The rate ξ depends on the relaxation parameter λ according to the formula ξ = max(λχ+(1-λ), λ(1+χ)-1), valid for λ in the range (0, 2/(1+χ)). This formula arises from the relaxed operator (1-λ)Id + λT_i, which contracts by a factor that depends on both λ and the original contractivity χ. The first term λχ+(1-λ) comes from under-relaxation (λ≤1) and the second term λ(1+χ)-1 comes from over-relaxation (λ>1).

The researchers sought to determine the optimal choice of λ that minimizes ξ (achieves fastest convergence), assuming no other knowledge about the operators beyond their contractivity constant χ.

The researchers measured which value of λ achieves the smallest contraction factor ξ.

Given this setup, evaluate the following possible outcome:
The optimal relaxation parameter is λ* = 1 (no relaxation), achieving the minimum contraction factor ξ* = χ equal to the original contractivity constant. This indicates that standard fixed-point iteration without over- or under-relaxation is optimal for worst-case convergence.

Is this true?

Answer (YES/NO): YES